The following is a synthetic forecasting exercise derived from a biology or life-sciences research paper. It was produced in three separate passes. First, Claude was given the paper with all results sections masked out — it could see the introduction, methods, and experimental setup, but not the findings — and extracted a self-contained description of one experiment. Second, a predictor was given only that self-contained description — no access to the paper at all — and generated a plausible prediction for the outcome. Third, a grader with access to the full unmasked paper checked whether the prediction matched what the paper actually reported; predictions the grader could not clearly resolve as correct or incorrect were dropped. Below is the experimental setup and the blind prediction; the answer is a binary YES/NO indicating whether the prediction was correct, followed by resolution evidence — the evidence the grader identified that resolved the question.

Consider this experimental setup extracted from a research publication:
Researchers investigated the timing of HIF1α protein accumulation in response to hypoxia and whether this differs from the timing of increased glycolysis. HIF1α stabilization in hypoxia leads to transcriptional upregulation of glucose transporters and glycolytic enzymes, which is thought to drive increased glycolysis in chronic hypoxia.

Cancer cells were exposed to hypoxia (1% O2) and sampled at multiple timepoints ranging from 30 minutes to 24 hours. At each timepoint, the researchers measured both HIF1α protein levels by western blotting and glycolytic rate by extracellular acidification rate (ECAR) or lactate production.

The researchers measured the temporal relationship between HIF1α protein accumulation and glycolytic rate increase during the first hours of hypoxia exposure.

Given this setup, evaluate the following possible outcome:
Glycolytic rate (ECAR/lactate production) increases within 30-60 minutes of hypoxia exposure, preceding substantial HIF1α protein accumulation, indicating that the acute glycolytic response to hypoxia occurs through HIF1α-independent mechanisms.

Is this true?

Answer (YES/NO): NO